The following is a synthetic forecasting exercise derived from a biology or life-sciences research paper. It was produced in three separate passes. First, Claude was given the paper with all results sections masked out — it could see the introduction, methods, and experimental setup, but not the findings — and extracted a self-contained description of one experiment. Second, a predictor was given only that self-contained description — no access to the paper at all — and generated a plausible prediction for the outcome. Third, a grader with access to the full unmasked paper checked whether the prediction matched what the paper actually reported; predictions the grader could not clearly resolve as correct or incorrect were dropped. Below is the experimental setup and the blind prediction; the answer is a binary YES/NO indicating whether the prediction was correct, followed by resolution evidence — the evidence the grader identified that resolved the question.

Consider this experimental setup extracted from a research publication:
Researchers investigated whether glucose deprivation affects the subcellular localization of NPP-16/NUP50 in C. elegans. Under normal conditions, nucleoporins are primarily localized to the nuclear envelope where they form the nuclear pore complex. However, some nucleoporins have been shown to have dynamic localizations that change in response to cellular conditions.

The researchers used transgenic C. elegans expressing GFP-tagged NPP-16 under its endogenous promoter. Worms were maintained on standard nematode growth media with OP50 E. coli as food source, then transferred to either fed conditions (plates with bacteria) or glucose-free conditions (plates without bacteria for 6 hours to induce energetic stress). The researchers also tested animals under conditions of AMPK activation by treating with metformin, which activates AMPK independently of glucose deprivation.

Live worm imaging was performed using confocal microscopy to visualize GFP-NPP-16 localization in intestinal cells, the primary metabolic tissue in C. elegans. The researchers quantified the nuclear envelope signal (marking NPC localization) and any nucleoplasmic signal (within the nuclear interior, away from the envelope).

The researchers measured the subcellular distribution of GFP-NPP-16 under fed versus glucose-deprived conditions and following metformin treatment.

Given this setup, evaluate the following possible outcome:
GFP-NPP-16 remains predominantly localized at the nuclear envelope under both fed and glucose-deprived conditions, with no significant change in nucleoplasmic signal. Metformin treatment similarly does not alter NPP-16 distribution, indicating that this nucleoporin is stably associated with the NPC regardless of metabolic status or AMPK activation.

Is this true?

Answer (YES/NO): NO